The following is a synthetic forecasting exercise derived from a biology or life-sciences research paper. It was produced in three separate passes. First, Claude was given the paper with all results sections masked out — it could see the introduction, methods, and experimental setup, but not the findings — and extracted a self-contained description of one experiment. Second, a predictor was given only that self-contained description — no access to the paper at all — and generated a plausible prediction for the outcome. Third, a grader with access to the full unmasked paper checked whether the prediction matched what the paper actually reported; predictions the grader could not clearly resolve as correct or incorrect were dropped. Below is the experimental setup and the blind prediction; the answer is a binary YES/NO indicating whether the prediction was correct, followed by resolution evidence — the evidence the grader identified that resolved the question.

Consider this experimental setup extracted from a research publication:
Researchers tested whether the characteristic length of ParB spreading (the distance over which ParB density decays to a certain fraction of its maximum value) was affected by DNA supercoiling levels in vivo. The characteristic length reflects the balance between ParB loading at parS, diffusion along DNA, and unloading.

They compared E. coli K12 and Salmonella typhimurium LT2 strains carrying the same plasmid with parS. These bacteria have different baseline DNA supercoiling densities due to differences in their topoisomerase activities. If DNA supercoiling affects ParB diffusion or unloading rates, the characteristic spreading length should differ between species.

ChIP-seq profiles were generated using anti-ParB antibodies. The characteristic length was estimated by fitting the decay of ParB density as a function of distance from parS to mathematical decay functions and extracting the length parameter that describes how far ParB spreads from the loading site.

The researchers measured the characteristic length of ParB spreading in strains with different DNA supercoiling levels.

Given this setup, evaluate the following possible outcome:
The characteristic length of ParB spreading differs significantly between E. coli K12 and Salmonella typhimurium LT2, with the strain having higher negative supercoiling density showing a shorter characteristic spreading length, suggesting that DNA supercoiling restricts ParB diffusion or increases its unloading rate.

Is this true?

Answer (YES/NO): NO